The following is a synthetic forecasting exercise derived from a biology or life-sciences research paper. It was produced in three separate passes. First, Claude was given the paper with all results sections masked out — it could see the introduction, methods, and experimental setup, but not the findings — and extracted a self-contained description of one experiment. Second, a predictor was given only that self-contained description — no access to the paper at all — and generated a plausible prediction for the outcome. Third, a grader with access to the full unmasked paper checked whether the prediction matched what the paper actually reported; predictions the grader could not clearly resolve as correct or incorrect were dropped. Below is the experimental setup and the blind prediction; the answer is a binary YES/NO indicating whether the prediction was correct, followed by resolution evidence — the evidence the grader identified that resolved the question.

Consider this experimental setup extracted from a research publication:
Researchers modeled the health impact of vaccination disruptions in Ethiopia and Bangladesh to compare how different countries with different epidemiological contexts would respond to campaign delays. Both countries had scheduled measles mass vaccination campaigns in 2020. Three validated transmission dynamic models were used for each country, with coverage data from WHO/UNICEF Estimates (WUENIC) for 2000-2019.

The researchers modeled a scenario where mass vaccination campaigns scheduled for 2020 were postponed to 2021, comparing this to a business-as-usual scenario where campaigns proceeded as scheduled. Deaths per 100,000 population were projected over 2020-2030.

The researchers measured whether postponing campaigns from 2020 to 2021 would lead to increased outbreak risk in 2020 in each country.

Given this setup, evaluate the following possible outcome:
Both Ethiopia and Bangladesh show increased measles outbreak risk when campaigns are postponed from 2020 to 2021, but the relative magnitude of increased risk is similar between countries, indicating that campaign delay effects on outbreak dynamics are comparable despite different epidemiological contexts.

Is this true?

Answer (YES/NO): NO